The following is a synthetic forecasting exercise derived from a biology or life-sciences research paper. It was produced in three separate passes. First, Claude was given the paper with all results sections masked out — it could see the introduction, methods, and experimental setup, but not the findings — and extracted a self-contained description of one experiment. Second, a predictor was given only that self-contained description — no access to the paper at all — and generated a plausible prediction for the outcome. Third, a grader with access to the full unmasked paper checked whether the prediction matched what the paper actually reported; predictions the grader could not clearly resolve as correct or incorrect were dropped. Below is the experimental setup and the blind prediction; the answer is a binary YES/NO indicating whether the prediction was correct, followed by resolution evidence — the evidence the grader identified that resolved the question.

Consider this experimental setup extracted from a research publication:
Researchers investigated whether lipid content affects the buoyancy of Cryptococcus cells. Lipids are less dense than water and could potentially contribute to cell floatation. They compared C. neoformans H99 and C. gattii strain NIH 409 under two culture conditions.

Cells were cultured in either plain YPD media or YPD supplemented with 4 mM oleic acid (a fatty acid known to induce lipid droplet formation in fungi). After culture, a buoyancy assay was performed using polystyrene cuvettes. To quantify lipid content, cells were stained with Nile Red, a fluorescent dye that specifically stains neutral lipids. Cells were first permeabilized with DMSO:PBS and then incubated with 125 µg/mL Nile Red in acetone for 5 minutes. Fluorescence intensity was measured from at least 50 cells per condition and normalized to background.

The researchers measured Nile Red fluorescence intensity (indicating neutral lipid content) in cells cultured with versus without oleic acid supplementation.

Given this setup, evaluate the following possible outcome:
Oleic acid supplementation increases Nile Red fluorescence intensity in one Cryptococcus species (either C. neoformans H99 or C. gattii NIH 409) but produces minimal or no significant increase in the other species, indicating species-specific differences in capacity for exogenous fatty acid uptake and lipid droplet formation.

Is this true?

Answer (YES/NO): NO